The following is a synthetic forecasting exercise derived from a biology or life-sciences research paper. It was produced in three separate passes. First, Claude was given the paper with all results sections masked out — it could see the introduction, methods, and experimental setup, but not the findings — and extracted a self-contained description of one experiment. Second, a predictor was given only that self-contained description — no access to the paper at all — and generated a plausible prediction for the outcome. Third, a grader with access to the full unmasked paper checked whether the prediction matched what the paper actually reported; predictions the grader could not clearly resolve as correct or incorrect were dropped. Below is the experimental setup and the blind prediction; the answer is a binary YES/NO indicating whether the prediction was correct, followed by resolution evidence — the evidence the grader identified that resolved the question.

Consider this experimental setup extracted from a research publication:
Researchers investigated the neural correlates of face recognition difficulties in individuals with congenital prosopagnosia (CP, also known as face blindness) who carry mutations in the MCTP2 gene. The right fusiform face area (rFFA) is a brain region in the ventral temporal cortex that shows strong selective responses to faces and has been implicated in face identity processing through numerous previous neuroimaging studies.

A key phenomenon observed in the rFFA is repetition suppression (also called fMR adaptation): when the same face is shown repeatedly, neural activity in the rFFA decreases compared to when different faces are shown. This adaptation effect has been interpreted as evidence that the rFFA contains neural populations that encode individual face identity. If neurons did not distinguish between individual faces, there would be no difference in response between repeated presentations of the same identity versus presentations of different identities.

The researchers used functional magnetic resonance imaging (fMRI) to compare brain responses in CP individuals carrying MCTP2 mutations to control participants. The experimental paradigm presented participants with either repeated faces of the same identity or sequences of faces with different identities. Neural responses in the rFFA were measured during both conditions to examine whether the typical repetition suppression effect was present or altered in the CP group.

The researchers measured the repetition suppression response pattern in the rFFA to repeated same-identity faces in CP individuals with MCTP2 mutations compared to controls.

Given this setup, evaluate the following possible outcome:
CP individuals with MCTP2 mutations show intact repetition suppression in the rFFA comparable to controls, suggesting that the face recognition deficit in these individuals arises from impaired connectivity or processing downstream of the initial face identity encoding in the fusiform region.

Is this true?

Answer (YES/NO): NO